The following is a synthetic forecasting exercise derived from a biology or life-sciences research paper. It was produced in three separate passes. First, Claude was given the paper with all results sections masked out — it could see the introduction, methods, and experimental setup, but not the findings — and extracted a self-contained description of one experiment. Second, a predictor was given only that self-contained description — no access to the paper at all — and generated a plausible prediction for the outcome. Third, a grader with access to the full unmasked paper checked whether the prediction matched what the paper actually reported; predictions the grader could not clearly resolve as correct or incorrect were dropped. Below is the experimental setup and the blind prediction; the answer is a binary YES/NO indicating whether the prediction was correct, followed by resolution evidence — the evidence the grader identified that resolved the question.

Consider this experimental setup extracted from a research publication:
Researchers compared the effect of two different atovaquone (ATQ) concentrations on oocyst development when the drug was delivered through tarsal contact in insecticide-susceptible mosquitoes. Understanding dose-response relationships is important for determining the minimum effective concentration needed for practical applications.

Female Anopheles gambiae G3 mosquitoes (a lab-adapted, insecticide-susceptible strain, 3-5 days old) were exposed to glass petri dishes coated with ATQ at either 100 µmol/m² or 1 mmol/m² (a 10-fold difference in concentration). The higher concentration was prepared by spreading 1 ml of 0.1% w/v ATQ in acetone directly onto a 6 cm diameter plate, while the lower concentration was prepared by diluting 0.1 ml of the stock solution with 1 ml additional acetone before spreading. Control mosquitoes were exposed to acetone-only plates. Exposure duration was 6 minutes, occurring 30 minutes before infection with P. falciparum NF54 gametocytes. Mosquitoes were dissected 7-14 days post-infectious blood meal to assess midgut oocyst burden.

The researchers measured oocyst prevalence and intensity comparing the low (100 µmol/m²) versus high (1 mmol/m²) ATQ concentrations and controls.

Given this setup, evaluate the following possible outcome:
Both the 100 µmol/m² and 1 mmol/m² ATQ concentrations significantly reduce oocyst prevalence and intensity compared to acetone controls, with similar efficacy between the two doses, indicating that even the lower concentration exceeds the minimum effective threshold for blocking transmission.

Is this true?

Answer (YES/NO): YES